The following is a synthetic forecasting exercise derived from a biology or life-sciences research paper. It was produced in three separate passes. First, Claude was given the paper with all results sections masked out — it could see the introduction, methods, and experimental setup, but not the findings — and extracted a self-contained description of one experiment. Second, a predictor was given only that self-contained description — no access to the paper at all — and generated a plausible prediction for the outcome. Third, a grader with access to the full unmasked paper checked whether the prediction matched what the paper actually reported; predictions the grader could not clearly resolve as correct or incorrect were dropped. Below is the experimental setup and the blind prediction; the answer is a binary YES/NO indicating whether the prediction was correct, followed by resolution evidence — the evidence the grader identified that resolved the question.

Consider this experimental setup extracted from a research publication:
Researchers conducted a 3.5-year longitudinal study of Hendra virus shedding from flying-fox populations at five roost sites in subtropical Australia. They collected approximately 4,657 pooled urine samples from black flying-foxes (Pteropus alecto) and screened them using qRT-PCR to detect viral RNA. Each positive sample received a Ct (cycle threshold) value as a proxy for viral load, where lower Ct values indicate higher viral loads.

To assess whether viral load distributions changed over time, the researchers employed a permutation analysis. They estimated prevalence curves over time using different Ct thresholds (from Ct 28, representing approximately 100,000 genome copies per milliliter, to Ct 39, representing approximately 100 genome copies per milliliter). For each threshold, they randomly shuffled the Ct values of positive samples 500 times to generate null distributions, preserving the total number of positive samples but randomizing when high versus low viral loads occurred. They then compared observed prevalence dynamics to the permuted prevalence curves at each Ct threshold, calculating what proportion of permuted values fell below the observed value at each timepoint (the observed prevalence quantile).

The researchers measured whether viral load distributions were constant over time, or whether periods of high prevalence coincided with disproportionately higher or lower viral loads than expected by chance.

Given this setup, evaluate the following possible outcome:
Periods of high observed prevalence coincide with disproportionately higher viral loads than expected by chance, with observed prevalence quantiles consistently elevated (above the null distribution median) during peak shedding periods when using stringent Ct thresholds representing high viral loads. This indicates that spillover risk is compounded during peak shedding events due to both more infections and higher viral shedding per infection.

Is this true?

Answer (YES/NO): YES